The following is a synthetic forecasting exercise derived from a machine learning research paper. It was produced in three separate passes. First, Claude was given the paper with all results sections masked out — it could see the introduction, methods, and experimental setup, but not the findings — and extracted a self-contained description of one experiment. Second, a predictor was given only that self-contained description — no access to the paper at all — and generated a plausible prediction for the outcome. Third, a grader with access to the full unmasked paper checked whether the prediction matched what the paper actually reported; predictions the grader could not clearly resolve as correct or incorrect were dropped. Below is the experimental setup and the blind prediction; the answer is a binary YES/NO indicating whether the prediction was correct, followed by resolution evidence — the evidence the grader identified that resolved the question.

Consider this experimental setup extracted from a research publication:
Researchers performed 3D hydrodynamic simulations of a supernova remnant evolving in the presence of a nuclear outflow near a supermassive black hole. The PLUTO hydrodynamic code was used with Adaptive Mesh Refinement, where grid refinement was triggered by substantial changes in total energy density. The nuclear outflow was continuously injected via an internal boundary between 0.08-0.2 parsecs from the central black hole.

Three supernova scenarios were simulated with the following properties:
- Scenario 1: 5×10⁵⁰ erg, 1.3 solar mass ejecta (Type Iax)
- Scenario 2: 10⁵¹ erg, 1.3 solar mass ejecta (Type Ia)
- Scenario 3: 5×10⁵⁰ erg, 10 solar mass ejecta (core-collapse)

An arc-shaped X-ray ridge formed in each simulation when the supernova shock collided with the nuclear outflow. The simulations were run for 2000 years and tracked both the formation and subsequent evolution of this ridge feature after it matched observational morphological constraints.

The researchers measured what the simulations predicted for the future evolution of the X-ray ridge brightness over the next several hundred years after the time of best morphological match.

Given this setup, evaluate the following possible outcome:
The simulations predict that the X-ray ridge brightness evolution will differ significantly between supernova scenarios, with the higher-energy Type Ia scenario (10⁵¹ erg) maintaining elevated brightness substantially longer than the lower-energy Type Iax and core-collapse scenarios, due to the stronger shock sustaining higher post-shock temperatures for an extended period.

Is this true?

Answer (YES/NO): NO